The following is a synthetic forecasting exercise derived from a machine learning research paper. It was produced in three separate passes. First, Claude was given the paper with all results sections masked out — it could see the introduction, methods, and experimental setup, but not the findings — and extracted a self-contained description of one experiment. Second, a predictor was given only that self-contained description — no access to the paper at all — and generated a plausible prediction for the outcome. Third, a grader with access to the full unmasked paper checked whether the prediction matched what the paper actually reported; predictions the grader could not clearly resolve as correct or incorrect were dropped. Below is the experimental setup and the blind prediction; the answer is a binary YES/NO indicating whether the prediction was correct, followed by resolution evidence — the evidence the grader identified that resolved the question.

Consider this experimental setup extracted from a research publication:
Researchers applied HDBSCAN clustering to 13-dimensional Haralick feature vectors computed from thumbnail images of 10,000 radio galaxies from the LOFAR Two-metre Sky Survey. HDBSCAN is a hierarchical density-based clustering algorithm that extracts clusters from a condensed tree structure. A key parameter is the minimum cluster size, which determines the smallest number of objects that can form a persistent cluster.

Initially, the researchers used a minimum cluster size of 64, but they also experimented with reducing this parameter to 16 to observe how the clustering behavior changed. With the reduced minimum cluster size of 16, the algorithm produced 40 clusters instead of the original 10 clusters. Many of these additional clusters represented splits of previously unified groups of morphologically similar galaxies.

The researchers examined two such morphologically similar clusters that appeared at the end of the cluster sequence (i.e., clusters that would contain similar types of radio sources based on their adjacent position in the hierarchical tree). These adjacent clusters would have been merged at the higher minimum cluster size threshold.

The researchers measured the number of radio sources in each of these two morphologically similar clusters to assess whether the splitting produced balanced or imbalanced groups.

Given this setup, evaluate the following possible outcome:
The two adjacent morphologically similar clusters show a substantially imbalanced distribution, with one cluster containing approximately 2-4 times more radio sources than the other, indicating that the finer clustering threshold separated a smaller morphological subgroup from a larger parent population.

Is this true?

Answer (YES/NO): NO